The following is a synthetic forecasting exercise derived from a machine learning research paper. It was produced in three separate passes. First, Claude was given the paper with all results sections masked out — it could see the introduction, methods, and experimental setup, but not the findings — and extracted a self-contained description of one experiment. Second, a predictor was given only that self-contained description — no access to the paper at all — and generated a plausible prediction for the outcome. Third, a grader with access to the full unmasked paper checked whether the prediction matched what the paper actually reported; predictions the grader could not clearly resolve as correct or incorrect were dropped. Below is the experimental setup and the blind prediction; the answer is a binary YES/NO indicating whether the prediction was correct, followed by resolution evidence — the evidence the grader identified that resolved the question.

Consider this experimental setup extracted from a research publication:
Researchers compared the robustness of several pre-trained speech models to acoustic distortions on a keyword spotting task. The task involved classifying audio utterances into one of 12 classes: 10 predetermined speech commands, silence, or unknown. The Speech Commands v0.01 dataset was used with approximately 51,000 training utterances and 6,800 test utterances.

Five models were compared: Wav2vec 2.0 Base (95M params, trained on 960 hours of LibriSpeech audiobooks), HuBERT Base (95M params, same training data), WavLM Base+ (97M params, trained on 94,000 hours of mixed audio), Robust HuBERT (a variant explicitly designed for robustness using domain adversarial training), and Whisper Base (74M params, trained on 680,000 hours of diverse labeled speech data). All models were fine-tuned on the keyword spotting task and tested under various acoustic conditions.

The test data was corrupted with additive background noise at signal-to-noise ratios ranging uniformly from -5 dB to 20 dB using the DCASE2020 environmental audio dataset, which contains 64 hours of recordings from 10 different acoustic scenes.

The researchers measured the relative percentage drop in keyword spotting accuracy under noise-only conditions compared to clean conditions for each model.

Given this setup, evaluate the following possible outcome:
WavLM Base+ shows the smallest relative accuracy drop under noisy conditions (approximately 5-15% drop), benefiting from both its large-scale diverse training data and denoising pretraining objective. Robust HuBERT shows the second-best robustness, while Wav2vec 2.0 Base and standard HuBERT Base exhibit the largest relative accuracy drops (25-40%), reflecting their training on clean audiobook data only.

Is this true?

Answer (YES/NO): NO